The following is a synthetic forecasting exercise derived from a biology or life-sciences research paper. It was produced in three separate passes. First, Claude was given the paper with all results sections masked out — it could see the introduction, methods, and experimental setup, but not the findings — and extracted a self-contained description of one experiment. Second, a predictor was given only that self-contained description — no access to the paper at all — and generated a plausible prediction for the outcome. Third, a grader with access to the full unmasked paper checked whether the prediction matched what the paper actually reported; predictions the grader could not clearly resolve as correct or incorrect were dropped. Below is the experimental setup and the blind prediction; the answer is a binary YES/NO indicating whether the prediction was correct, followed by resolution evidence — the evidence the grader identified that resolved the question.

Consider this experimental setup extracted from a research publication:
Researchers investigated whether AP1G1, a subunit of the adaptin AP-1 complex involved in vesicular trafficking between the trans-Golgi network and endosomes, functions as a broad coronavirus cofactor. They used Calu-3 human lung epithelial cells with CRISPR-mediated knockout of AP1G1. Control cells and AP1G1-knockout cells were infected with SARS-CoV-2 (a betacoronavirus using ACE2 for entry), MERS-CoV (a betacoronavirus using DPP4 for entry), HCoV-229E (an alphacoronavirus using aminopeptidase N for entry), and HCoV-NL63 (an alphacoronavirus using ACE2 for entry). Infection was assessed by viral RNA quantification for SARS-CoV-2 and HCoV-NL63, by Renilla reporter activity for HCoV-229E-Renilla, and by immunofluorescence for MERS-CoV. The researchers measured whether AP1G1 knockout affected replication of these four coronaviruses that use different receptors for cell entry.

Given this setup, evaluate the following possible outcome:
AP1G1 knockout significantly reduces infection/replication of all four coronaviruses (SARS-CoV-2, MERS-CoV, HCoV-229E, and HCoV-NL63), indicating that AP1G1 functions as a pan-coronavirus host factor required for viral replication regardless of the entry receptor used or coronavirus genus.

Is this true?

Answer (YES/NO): YES